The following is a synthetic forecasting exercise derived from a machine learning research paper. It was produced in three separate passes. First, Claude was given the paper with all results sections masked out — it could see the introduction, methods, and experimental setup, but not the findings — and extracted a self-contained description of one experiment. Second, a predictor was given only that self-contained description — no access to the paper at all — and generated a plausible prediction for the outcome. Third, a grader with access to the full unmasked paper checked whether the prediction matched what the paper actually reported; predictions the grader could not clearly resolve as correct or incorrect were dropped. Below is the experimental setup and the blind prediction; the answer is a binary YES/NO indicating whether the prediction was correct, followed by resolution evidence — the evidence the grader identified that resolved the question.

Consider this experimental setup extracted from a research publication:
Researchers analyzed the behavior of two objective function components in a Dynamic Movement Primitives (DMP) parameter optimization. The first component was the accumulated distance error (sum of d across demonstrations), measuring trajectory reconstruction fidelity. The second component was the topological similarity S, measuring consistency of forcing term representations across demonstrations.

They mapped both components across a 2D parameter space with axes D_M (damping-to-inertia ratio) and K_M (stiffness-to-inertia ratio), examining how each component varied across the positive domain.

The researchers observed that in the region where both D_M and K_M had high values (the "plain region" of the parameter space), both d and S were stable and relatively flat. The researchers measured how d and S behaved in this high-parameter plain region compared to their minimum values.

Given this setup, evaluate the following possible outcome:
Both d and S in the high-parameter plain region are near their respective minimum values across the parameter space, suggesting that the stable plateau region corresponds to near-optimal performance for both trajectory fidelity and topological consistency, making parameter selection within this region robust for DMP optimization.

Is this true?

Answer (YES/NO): NO